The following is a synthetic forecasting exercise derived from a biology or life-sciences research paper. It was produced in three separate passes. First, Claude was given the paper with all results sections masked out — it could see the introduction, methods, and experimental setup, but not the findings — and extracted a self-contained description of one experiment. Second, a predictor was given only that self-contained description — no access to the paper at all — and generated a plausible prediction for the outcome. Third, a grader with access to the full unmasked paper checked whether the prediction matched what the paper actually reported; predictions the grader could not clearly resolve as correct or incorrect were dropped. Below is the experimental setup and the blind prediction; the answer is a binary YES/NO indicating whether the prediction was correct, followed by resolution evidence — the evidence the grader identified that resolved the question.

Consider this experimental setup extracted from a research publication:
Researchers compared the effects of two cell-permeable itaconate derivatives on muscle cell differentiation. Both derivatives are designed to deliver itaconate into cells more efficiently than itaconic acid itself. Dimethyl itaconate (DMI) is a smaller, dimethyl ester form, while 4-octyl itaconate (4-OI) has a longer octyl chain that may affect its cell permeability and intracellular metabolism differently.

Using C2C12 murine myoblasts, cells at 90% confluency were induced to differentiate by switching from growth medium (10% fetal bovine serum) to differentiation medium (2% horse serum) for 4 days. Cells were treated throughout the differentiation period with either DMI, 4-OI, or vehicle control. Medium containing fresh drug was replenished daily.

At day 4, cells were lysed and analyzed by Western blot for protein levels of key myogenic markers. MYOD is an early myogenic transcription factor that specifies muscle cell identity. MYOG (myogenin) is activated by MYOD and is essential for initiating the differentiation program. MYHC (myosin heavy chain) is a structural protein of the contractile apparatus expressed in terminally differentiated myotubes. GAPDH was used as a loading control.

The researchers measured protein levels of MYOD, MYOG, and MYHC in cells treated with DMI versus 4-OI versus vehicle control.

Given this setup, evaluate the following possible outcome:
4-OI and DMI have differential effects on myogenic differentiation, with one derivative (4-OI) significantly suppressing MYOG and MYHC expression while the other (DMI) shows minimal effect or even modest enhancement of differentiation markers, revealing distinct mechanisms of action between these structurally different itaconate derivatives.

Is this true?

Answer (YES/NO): NO